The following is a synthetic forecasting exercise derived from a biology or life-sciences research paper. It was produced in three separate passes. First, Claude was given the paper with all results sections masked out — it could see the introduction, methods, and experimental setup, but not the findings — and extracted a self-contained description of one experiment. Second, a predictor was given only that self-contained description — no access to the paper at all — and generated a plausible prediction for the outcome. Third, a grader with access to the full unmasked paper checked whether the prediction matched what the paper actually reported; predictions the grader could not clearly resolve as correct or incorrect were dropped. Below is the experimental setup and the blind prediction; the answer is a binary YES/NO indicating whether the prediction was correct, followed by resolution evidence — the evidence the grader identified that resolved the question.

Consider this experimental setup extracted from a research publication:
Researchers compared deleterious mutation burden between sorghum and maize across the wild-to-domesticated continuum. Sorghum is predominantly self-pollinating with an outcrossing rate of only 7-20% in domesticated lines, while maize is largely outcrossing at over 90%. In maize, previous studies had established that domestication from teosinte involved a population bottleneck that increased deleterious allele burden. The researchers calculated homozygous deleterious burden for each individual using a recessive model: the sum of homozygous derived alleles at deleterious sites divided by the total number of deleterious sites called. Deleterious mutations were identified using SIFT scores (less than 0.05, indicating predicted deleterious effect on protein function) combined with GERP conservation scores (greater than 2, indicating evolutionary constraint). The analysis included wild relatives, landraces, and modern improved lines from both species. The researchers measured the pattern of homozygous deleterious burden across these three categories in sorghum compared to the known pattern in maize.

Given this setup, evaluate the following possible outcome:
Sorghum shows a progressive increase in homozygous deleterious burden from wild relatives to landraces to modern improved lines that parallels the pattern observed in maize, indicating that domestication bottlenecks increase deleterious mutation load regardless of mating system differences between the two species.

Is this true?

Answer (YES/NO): NO